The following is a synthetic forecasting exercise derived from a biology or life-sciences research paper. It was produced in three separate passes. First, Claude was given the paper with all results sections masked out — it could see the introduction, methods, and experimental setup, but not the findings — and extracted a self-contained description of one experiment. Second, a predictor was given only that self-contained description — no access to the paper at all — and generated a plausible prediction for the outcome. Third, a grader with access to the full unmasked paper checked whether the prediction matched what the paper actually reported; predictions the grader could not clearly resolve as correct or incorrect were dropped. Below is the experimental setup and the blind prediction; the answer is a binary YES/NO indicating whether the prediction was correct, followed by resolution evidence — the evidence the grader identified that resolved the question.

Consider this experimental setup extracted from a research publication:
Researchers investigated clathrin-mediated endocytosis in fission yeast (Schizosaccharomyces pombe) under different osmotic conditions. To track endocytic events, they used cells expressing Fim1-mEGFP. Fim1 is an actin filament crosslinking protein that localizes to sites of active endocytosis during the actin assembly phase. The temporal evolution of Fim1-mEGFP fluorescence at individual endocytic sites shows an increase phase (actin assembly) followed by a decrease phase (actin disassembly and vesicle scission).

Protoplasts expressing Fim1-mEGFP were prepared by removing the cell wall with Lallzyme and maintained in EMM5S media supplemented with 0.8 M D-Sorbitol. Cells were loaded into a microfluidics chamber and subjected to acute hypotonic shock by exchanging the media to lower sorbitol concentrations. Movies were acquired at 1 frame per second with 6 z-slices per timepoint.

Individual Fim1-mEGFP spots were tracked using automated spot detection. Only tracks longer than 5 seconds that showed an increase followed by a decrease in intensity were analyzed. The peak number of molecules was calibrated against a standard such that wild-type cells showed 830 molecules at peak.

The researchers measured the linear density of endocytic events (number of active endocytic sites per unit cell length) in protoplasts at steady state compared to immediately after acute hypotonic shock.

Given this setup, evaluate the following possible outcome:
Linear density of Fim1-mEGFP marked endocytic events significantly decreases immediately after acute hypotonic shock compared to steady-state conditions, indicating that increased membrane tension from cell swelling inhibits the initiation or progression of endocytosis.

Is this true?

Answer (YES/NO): YES